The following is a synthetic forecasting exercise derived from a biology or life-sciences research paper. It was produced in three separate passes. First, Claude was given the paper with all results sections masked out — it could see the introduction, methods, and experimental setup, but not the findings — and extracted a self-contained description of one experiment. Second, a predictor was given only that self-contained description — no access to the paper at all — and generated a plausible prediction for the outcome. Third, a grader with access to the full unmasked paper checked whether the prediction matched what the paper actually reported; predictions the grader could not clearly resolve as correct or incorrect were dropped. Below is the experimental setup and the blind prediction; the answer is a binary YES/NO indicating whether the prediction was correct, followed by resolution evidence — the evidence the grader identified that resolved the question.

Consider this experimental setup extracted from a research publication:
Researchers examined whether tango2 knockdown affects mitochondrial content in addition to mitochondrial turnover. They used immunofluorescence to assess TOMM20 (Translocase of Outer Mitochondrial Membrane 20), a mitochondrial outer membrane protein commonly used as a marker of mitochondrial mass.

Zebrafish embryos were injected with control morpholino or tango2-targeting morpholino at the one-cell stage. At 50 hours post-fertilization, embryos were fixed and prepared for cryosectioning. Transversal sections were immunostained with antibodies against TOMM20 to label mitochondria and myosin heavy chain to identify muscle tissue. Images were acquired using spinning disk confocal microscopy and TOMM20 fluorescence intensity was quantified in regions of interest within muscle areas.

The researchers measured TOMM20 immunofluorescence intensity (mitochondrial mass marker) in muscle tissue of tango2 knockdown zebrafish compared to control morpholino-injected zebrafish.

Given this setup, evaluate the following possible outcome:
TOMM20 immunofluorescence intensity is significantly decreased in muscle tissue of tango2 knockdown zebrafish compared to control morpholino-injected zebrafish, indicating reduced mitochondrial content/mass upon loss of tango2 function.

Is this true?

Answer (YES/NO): NO